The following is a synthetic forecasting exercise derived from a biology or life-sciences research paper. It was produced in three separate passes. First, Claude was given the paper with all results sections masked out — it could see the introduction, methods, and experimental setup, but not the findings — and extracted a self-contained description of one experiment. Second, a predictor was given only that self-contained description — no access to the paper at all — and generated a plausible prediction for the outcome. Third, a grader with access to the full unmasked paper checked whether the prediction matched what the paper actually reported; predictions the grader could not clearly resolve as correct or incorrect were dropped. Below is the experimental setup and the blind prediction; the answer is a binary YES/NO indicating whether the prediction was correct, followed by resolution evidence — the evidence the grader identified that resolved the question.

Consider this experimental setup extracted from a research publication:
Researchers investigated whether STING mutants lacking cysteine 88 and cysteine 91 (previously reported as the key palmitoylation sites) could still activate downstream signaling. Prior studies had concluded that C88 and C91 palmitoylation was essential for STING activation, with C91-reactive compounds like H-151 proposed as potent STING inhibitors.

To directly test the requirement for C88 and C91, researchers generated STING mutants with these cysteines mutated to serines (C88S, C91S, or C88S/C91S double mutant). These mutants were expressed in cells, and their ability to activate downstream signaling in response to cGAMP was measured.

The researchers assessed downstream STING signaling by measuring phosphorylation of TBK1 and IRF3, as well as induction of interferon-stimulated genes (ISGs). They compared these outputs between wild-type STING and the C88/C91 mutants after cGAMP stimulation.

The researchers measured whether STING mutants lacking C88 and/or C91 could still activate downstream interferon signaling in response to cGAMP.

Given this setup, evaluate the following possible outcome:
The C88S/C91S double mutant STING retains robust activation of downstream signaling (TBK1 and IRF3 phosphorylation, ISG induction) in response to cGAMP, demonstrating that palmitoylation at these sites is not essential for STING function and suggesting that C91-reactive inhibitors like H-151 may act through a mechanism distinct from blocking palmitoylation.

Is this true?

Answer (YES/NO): YES